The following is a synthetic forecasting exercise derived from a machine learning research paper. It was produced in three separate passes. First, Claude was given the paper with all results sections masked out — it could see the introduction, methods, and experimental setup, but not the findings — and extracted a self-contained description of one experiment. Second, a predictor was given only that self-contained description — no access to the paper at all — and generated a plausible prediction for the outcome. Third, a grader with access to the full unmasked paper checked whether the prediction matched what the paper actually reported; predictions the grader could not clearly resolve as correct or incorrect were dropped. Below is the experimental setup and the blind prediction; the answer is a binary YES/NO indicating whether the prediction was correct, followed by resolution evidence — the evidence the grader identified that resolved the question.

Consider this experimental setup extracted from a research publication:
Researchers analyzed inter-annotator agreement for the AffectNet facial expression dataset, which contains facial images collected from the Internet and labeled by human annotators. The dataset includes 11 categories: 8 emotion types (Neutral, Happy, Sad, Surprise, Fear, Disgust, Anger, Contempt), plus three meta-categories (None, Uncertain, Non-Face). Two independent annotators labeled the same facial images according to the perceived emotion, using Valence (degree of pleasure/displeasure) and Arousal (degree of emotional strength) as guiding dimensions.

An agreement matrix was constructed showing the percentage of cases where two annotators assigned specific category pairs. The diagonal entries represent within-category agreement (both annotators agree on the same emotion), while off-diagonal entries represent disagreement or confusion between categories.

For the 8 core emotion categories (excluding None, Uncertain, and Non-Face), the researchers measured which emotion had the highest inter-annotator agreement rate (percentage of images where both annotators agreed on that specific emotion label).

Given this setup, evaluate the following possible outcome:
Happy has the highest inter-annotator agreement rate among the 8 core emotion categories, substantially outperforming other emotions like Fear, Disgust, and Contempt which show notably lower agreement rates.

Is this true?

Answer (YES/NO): YES